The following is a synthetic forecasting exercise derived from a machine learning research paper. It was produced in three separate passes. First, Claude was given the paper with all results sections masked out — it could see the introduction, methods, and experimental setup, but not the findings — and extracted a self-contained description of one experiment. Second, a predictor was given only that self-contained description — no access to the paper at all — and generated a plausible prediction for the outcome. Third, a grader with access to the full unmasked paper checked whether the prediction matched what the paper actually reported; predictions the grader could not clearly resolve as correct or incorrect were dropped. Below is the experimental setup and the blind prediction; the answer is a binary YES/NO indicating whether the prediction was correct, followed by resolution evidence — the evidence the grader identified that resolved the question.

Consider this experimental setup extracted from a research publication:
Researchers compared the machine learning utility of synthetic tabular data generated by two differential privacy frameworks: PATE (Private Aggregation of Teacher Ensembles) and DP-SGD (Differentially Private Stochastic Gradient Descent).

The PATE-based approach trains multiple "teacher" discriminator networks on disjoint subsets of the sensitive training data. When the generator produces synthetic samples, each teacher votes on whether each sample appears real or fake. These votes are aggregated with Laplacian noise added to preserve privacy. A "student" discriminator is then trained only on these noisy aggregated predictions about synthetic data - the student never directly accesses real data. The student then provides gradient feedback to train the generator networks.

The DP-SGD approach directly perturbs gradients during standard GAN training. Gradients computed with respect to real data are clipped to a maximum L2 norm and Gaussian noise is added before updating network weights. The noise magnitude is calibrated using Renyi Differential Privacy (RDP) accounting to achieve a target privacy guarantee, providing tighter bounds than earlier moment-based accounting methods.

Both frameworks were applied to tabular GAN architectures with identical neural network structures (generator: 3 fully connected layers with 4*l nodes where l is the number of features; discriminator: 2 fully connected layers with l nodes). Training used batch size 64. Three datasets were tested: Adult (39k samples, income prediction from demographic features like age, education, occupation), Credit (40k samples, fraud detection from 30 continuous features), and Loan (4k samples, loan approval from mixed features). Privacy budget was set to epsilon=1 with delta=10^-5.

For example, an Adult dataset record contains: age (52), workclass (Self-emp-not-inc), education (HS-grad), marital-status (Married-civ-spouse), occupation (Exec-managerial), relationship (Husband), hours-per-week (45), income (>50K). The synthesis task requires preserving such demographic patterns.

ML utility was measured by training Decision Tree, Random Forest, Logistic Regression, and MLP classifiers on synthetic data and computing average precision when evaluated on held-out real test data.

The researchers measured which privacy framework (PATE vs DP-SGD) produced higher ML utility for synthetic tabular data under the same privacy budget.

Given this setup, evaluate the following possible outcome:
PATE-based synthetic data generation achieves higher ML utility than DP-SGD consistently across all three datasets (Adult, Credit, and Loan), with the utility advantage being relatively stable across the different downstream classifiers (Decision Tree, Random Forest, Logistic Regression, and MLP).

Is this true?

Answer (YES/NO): NO